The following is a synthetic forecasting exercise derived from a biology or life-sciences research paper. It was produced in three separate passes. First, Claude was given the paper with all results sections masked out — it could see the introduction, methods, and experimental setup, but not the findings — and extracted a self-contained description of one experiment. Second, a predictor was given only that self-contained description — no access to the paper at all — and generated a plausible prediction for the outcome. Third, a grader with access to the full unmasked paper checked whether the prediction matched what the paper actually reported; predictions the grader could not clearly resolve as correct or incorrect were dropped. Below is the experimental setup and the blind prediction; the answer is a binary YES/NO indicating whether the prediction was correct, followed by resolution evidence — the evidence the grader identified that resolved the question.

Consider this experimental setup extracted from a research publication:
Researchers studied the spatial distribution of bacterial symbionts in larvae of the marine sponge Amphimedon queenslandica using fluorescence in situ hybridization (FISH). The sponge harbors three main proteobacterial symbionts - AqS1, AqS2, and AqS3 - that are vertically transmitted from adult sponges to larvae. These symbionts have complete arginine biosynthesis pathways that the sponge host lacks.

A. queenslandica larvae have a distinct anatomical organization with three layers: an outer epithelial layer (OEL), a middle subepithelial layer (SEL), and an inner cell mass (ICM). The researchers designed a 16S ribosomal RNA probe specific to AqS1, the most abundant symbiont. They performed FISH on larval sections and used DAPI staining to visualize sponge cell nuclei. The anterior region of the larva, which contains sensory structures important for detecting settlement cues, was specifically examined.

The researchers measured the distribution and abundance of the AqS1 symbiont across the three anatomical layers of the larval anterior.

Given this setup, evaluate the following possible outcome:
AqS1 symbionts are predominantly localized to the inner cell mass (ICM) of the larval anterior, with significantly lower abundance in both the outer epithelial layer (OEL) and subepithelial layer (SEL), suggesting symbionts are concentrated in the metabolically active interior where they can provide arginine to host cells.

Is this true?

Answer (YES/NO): YES